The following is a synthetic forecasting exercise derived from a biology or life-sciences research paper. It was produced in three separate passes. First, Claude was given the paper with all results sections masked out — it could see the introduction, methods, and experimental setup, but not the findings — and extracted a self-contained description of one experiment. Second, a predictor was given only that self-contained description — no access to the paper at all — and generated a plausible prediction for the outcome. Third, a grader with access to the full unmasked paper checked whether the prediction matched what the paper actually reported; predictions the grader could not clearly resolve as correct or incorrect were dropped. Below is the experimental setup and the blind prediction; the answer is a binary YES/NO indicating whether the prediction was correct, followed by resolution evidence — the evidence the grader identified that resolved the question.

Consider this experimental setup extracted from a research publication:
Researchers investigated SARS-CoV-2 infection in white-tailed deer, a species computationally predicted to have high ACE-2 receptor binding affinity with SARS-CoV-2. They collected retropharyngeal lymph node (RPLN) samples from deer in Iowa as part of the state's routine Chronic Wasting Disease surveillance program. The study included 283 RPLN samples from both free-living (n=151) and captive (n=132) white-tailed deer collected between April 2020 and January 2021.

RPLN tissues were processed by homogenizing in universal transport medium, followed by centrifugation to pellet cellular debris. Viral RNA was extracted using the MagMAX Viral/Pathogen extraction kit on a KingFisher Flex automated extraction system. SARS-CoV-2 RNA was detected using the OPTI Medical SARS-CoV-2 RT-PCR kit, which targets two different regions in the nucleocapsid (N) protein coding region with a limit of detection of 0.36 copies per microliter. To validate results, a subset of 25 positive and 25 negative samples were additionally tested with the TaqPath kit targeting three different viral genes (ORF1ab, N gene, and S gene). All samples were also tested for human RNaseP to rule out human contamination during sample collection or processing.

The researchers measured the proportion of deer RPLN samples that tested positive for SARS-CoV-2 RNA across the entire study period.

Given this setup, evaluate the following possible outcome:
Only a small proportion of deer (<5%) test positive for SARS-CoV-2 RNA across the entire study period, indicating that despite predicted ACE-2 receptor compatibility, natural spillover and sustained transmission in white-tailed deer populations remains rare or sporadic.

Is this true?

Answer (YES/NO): NO